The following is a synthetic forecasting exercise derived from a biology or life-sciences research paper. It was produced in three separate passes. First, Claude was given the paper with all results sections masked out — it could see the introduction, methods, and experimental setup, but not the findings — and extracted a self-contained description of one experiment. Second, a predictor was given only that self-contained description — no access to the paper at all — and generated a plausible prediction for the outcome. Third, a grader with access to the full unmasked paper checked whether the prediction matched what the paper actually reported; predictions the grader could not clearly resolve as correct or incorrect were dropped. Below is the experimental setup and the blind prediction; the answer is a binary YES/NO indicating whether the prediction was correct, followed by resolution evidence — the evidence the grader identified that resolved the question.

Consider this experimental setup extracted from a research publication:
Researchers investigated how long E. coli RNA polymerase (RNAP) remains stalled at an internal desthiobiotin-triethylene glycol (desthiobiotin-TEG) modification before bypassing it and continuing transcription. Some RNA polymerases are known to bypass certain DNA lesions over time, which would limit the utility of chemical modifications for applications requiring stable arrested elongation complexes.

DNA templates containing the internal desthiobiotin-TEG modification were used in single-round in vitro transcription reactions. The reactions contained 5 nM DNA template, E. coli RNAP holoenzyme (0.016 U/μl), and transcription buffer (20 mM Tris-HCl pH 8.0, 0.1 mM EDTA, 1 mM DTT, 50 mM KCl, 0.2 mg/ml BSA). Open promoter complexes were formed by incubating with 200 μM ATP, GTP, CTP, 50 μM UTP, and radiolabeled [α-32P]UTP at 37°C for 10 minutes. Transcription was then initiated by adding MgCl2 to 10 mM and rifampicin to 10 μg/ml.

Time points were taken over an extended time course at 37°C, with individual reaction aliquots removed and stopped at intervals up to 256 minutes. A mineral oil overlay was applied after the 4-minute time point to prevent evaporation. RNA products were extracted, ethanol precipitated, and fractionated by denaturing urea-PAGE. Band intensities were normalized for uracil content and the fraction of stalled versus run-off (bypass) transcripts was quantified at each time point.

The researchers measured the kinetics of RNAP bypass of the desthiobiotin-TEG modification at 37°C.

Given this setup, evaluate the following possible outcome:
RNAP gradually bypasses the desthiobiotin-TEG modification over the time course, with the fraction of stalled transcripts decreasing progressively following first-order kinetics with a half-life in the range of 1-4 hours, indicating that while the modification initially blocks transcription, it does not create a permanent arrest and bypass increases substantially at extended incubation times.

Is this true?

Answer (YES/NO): NO